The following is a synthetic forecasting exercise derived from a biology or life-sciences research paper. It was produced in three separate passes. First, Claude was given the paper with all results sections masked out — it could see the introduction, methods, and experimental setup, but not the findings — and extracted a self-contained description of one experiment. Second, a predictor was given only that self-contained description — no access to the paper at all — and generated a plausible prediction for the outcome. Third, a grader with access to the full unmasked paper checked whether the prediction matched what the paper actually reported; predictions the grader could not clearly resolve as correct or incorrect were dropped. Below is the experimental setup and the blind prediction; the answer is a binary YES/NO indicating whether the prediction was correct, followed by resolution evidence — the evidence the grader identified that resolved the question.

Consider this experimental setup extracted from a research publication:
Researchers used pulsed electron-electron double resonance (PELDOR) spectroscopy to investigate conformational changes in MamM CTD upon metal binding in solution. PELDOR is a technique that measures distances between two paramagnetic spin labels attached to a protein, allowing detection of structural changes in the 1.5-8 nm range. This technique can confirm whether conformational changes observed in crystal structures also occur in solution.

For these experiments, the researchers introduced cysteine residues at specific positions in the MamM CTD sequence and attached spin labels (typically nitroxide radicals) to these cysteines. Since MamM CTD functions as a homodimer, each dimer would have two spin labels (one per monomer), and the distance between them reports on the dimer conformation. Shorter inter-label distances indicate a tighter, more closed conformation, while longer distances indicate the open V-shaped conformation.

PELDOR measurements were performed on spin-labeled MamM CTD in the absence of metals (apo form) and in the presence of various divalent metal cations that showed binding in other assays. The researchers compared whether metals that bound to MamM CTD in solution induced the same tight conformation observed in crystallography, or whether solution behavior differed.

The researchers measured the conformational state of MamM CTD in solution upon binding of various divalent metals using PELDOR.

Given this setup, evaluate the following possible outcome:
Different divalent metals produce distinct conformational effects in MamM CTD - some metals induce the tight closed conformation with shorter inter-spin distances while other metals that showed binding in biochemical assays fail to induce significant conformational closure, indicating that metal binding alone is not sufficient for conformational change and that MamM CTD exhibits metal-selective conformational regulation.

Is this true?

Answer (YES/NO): NO